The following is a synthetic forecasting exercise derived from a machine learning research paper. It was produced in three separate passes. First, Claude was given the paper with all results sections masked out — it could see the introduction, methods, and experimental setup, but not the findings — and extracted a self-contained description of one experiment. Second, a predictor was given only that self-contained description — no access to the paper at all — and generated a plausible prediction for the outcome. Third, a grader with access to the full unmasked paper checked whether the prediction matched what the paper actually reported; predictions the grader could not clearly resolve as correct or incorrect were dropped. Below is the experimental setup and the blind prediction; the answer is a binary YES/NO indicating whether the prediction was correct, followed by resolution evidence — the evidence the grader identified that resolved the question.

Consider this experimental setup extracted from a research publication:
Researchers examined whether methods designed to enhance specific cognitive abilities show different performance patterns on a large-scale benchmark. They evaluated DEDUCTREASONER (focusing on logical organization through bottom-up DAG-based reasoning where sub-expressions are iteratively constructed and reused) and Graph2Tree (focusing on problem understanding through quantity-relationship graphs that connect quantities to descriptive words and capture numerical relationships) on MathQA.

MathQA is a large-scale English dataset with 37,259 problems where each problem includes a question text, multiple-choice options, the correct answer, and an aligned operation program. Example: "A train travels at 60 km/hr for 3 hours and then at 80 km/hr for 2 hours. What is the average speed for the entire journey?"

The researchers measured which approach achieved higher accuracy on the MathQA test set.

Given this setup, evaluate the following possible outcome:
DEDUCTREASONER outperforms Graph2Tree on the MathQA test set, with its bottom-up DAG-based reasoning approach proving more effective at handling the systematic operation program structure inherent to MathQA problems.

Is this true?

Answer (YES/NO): YES